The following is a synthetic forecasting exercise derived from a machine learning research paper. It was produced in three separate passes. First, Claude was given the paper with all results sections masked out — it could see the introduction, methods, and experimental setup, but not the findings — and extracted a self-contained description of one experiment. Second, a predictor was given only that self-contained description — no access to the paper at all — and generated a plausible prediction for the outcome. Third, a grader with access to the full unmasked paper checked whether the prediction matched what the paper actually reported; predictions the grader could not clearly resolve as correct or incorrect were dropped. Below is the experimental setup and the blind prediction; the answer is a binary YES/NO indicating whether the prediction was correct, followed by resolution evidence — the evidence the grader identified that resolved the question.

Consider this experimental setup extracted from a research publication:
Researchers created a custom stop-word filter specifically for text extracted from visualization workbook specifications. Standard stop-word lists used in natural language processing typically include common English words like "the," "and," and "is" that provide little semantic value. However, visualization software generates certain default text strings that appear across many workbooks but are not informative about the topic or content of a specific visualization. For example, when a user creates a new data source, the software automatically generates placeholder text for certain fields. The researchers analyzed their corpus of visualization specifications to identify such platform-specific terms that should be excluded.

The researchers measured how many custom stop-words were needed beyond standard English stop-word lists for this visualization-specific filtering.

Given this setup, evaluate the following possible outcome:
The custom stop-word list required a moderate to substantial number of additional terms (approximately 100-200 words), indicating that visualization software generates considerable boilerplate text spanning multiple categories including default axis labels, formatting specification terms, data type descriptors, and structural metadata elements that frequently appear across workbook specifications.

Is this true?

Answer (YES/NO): NO